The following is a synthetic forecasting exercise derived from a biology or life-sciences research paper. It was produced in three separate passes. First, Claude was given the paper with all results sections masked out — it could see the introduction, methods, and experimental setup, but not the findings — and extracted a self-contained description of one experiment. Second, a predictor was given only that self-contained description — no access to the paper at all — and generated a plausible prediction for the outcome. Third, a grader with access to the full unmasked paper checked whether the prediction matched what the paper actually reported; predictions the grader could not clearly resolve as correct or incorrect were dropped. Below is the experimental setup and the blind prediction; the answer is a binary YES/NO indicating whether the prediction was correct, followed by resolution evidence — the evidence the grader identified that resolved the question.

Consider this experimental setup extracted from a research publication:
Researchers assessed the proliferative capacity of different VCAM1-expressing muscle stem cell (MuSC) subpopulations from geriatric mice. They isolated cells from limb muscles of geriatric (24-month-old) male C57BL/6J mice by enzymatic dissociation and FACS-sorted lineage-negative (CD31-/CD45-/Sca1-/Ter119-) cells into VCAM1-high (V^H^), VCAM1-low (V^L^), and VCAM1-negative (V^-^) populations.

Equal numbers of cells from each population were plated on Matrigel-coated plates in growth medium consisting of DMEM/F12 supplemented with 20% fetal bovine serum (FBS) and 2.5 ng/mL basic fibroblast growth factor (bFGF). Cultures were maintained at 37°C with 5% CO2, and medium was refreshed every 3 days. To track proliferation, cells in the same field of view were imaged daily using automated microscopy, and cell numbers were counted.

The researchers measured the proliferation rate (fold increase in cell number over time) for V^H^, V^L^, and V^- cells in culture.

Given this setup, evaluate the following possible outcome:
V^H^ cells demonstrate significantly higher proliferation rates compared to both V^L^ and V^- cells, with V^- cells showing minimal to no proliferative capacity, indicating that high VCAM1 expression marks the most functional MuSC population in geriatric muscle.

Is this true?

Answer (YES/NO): NO